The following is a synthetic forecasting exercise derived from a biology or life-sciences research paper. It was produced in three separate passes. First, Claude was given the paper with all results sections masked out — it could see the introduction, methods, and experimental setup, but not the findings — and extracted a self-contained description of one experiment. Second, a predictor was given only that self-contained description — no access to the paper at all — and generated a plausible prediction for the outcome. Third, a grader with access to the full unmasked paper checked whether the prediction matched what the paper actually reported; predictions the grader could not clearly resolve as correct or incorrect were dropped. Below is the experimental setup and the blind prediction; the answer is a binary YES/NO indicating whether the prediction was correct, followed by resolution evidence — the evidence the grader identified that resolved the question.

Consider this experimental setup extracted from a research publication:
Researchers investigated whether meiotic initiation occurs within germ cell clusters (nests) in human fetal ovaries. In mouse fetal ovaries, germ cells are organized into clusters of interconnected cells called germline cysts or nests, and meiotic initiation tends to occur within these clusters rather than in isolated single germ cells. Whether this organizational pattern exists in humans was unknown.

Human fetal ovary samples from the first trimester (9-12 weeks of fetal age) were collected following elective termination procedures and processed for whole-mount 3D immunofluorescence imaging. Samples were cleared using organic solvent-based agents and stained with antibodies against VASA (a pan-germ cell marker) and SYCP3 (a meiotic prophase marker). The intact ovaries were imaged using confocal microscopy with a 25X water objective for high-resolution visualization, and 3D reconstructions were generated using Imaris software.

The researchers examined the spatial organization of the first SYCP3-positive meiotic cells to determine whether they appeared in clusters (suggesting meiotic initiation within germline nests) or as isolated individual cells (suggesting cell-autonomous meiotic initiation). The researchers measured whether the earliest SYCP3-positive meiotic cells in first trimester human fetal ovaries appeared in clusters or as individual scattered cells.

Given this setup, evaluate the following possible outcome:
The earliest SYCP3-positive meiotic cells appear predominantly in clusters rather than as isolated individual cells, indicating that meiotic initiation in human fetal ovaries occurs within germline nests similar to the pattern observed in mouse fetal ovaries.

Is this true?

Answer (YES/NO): YES